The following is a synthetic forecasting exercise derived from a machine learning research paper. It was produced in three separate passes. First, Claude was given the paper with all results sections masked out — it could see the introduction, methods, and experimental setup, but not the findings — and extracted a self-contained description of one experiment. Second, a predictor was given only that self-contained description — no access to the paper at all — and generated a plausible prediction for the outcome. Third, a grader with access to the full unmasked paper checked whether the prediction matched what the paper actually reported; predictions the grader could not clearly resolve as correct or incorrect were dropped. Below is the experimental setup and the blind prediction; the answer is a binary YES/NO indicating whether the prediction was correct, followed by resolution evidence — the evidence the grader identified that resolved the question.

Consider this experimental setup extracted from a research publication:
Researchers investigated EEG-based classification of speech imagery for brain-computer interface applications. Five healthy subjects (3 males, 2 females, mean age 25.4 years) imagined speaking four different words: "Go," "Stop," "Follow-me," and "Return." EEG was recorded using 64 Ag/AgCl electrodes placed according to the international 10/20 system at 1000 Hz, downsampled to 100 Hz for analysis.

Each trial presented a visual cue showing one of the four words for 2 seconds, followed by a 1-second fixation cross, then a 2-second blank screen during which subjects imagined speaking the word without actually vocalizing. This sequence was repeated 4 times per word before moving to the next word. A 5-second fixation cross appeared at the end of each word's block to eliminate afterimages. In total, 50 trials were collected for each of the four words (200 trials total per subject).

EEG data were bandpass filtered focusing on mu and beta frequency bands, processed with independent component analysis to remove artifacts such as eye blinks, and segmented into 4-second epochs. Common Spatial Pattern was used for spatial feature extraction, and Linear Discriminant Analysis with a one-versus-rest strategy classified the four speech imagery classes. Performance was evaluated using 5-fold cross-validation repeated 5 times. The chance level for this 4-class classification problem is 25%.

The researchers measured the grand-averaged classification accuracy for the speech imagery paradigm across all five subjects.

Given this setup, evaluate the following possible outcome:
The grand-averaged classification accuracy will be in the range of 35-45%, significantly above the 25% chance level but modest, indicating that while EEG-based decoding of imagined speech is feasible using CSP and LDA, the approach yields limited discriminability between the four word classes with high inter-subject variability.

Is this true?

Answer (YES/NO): YES